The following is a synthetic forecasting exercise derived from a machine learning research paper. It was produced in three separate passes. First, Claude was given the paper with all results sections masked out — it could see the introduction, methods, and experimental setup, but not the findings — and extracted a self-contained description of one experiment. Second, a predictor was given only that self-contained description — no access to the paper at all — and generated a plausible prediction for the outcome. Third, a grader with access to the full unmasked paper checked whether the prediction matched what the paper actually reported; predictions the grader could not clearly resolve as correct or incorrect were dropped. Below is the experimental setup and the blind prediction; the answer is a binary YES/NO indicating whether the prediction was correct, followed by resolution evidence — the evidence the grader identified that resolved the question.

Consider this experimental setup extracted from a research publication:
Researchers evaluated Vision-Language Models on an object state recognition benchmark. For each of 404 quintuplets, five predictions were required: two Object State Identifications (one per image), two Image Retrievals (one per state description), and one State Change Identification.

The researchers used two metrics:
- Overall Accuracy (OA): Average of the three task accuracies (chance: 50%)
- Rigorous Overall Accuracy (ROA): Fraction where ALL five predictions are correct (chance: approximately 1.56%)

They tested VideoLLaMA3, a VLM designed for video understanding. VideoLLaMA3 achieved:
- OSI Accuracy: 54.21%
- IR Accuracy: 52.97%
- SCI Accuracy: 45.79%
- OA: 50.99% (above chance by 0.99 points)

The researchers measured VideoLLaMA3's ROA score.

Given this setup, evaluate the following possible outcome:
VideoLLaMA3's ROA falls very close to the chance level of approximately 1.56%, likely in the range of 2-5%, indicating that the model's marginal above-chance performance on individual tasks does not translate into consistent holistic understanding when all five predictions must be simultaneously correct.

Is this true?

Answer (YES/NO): NO